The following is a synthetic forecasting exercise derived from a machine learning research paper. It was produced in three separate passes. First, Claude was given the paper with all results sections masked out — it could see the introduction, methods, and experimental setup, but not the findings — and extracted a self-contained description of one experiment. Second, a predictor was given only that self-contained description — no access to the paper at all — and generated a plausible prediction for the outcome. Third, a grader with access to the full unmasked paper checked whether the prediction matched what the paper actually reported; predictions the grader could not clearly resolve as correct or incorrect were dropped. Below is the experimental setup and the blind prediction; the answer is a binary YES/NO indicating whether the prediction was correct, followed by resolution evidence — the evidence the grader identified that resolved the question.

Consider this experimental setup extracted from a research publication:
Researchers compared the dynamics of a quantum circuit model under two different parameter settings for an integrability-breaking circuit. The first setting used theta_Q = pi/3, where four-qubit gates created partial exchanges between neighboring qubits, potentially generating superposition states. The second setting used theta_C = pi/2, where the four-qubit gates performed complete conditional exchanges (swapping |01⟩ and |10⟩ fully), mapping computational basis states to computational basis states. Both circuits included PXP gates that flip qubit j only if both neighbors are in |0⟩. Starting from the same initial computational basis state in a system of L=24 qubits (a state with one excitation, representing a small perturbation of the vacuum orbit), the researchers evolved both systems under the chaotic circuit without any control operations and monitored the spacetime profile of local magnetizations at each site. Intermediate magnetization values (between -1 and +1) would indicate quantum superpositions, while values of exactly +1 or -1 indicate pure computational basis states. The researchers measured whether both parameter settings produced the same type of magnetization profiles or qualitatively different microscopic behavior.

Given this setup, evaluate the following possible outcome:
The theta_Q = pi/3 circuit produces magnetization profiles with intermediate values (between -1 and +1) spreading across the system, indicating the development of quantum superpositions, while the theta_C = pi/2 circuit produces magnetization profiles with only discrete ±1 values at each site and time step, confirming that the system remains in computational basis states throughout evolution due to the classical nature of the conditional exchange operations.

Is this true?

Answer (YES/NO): YES